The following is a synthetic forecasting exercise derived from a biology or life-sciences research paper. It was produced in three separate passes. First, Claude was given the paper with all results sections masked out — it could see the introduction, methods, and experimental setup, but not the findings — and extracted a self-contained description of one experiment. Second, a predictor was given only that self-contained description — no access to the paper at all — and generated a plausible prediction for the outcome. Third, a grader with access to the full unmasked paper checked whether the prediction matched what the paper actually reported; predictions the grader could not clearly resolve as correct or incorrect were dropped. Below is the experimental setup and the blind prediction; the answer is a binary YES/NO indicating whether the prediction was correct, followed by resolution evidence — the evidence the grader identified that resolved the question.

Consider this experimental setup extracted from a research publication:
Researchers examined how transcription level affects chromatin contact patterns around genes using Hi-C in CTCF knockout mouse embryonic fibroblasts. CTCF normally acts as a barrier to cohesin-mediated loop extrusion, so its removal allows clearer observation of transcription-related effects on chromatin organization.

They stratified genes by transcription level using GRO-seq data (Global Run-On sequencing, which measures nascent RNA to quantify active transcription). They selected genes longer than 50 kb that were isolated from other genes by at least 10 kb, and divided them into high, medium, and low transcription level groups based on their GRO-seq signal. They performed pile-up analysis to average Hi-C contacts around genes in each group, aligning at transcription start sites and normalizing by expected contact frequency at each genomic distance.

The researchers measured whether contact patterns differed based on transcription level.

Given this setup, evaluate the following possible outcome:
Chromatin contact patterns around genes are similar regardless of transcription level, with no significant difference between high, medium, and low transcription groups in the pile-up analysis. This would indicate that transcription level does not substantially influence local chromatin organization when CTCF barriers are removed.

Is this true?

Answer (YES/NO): NO